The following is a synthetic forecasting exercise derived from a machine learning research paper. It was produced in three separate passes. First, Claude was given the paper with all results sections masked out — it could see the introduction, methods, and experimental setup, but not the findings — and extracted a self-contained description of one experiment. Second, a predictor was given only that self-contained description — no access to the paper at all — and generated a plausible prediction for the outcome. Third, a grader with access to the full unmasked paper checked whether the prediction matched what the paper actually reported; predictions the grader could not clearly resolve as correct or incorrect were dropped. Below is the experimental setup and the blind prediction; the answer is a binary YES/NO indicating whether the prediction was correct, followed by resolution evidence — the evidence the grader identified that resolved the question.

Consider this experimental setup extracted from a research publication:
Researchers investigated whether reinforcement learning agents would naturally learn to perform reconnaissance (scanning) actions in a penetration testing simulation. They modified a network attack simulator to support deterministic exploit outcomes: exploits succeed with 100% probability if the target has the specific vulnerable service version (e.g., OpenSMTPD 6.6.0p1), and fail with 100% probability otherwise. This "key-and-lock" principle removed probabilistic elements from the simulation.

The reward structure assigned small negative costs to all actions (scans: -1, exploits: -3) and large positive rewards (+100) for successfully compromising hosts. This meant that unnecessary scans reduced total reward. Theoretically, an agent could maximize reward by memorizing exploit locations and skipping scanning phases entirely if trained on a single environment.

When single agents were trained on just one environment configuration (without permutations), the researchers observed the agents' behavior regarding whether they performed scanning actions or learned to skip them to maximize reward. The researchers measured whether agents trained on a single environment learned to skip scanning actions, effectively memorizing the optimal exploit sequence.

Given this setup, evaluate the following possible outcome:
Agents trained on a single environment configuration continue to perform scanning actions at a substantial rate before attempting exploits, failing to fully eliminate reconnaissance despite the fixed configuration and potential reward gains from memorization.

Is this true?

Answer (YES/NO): NO